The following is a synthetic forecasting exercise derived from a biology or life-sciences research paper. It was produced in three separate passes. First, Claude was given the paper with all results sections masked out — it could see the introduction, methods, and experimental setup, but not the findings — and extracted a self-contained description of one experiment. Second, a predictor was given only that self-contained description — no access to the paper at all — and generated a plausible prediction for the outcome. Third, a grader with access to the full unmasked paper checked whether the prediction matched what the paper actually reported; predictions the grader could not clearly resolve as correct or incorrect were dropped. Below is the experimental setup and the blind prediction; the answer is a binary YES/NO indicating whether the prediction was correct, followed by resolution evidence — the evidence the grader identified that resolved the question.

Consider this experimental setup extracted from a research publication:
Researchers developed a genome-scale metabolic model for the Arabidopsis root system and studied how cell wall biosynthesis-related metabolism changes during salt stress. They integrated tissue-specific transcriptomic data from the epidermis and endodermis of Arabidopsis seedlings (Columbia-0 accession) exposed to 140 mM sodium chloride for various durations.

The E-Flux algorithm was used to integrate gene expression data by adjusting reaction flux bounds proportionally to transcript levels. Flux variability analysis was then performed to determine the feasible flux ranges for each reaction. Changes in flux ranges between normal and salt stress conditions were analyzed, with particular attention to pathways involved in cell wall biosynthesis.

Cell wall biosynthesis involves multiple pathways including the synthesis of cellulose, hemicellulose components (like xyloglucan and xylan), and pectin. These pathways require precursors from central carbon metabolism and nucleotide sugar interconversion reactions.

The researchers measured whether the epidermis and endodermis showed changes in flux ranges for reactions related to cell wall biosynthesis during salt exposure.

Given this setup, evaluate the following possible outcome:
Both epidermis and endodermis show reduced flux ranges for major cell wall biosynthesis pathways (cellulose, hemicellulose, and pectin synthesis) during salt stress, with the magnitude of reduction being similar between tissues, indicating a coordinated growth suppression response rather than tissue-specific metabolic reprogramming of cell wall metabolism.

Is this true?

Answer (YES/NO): NO